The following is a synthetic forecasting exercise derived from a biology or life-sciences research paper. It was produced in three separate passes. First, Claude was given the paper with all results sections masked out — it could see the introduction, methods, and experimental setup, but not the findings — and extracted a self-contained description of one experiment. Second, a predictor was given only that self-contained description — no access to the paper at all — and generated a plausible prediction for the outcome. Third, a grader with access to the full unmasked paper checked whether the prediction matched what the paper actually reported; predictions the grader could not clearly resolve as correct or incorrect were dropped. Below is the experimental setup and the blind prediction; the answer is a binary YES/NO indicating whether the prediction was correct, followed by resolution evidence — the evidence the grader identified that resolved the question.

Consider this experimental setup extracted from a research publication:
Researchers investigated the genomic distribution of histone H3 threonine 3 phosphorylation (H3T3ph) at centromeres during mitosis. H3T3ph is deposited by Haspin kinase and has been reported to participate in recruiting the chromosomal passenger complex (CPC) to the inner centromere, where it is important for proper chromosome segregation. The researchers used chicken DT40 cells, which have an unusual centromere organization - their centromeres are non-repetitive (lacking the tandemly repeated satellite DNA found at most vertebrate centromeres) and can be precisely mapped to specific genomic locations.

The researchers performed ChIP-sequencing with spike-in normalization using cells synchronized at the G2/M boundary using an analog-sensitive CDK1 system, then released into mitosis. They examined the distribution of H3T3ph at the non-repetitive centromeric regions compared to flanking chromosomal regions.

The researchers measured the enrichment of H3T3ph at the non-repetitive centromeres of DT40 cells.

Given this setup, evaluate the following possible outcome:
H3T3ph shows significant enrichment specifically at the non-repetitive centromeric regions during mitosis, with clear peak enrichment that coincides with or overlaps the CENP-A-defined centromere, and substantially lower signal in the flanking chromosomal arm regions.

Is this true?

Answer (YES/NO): NO